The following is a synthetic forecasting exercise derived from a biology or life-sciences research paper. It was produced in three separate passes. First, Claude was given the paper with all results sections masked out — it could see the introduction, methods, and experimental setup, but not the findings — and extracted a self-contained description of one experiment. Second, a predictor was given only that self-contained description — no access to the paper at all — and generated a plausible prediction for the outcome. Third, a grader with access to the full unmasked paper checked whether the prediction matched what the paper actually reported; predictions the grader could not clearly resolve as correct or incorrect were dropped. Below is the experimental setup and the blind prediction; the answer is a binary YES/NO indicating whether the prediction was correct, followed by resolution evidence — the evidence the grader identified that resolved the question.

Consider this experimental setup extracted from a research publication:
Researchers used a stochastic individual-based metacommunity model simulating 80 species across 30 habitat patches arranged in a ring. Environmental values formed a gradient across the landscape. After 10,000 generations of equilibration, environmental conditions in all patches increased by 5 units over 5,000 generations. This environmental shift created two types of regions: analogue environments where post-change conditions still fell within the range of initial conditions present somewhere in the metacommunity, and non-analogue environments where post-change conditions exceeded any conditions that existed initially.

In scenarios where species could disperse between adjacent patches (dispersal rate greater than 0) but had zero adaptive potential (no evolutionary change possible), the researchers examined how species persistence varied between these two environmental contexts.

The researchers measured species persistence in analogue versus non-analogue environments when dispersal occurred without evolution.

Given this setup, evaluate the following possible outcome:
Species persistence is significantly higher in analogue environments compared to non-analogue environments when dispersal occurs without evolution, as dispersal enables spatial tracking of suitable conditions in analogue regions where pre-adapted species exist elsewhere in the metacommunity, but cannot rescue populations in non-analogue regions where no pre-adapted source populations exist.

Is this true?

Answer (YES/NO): YES